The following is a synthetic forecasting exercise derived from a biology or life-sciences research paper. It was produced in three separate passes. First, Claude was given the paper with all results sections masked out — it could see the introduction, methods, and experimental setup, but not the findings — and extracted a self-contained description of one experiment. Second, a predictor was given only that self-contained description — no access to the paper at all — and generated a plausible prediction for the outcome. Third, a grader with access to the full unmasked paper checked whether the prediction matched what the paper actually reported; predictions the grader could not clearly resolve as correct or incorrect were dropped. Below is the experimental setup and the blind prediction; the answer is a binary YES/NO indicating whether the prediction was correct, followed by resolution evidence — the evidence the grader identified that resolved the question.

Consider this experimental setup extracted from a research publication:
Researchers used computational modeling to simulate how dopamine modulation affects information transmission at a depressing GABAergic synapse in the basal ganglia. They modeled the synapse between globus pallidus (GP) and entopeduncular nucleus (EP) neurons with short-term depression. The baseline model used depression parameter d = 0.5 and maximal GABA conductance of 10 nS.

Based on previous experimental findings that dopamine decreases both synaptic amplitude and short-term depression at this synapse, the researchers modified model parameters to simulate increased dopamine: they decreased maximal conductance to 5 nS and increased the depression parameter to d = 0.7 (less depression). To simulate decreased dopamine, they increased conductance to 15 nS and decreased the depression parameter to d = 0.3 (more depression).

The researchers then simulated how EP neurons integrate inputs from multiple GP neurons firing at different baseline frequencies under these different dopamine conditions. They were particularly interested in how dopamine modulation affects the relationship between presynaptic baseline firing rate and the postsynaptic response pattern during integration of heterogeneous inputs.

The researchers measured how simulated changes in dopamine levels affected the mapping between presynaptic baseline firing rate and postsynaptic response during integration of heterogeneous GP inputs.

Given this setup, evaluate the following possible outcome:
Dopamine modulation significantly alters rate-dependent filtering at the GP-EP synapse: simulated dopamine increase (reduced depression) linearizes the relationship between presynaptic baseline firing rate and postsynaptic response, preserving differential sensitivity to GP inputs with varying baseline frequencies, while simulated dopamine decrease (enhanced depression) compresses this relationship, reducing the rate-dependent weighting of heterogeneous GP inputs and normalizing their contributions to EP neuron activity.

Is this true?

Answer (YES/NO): NO